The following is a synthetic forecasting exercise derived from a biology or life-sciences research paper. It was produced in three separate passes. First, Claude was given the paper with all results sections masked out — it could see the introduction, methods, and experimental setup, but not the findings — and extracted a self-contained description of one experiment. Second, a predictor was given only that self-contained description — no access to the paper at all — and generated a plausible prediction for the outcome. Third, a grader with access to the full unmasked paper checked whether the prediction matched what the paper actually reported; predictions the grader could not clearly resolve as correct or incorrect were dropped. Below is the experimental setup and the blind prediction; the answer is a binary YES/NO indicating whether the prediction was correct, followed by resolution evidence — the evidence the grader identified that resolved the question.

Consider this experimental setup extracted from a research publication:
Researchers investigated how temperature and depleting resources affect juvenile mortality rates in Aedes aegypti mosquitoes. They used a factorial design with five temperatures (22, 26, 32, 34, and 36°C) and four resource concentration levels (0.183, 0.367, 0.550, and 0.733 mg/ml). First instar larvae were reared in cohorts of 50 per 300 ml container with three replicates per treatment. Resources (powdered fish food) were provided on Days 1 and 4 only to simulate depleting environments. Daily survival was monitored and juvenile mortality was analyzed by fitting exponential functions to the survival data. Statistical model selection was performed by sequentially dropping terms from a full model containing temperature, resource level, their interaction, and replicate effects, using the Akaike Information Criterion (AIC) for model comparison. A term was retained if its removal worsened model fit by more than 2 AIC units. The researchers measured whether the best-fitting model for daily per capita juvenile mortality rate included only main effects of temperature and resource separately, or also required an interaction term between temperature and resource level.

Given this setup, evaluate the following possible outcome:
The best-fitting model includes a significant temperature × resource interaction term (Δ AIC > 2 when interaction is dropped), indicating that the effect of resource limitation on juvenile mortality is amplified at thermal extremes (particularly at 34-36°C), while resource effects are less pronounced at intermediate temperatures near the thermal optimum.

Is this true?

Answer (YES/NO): YES